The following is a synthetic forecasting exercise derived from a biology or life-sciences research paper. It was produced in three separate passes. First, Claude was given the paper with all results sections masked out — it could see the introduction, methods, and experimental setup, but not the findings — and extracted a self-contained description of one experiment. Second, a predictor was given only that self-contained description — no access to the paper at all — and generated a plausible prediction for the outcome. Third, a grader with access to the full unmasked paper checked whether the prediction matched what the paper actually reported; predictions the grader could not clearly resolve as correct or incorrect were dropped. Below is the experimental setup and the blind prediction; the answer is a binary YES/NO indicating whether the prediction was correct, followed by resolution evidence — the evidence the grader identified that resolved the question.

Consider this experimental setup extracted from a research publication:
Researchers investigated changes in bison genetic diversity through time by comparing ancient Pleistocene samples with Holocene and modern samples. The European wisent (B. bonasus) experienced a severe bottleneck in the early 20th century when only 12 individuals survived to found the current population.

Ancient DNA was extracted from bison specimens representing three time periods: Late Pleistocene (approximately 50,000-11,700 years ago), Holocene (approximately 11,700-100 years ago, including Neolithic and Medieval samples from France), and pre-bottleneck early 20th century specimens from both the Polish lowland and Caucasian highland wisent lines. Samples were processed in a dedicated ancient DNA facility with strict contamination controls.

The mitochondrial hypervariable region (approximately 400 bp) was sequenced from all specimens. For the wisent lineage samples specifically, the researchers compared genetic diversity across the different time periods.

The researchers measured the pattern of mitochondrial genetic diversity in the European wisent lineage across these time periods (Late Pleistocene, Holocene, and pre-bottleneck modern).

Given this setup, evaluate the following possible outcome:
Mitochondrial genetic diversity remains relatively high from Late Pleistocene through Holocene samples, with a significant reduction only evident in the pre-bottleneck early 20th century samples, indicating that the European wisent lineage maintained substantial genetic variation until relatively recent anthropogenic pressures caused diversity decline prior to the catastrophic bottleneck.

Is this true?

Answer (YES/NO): YES